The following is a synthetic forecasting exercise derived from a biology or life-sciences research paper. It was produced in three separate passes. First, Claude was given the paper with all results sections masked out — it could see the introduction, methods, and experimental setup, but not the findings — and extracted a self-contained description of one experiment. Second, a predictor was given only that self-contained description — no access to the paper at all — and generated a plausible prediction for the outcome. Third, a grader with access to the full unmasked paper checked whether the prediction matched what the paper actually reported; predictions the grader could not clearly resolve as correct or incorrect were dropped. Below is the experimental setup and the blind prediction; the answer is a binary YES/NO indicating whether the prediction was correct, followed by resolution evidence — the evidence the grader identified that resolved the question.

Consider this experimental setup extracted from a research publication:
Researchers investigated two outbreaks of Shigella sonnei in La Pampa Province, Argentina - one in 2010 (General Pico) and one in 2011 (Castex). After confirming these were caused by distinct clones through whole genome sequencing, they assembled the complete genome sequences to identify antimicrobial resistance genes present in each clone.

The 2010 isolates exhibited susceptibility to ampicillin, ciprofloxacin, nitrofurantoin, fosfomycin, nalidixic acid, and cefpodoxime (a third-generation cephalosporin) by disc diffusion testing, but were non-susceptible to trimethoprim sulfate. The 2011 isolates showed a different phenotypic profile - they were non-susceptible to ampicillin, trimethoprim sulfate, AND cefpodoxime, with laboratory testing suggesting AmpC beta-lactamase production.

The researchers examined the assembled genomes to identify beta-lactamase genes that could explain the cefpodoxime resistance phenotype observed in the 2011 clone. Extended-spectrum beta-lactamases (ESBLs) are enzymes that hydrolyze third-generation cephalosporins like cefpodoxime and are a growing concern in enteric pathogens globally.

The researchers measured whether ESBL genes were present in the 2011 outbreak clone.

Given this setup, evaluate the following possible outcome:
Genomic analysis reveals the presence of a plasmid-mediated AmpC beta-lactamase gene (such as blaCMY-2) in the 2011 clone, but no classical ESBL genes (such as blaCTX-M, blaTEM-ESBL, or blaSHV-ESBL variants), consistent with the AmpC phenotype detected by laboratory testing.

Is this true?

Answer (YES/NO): NO